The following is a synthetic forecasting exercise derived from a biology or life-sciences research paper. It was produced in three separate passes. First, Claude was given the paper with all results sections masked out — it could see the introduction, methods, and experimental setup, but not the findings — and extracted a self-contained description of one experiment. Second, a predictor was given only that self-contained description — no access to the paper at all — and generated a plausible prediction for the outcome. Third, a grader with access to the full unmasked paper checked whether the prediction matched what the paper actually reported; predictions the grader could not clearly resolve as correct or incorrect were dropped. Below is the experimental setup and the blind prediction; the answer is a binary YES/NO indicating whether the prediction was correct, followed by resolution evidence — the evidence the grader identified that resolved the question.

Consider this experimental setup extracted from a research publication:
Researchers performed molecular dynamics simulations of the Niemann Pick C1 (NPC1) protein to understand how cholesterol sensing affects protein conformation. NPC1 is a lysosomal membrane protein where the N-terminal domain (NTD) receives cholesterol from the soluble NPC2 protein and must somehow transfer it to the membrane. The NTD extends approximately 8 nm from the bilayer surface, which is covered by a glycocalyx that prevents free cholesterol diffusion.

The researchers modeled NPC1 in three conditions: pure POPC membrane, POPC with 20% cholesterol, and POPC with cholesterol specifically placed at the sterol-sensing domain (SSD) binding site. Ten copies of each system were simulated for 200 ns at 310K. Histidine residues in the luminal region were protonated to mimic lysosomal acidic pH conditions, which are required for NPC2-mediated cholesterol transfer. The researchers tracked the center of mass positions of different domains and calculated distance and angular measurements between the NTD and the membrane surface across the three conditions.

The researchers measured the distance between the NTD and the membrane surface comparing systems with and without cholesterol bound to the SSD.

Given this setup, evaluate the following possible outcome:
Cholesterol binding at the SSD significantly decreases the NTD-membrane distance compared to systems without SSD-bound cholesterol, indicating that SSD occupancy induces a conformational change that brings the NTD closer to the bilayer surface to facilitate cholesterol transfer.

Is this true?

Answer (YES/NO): NO